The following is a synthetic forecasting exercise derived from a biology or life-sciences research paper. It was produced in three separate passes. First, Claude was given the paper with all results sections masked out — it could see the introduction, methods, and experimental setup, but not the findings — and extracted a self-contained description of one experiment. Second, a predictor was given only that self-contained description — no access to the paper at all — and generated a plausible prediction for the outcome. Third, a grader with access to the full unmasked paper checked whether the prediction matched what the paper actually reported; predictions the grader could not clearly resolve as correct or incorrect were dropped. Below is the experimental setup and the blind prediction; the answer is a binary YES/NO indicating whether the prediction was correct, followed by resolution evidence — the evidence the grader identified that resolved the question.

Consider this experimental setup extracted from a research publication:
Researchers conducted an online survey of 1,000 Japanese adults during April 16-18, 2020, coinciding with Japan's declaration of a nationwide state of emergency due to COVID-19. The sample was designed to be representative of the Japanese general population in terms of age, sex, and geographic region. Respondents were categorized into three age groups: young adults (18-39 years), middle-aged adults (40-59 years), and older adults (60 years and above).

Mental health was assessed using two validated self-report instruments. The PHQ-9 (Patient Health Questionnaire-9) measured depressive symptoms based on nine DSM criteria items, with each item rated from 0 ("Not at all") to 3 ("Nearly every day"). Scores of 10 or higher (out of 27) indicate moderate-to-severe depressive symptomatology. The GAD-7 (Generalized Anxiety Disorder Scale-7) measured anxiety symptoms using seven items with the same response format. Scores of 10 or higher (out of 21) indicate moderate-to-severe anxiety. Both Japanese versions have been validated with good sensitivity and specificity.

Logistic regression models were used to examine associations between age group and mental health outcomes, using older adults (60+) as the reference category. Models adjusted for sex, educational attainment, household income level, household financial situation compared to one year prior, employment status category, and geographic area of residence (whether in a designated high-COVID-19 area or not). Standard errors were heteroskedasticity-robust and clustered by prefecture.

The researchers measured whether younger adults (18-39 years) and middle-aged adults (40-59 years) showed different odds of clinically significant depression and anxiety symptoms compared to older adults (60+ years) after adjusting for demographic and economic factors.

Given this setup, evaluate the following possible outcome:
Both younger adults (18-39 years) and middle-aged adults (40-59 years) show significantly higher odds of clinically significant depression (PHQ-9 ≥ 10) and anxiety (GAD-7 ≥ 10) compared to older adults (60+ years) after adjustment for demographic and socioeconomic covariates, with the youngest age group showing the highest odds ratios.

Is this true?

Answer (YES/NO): YES